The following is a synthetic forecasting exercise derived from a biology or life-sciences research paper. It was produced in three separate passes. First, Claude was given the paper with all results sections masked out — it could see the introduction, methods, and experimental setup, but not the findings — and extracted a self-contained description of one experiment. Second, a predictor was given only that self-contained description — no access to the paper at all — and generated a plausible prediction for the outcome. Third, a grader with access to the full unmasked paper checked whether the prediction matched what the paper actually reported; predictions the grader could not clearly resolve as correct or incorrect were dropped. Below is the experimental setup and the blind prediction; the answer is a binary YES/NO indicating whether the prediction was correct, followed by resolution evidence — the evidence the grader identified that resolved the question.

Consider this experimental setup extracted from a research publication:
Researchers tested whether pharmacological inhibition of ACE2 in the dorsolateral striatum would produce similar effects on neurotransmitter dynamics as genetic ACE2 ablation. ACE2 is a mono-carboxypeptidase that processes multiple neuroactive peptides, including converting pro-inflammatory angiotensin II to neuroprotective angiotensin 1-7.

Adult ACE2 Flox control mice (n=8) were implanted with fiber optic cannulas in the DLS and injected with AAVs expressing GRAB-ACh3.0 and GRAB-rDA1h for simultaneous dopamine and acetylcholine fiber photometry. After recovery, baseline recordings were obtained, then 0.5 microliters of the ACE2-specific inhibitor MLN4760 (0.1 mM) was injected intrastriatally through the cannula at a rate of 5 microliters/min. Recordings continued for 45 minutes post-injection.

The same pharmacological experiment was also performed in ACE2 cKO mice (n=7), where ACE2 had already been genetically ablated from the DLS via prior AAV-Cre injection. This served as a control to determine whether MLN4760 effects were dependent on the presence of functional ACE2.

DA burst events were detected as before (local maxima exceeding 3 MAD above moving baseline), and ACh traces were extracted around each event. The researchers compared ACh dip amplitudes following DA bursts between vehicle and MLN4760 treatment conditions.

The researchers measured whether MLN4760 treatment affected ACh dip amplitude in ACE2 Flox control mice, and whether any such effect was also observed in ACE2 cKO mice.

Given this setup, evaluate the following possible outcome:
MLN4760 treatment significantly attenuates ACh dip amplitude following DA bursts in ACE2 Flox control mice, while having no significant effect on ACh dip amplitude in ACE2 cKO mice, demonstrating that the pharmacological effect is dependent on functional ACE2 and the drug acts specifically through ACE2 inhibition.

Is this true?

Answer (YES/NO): YES